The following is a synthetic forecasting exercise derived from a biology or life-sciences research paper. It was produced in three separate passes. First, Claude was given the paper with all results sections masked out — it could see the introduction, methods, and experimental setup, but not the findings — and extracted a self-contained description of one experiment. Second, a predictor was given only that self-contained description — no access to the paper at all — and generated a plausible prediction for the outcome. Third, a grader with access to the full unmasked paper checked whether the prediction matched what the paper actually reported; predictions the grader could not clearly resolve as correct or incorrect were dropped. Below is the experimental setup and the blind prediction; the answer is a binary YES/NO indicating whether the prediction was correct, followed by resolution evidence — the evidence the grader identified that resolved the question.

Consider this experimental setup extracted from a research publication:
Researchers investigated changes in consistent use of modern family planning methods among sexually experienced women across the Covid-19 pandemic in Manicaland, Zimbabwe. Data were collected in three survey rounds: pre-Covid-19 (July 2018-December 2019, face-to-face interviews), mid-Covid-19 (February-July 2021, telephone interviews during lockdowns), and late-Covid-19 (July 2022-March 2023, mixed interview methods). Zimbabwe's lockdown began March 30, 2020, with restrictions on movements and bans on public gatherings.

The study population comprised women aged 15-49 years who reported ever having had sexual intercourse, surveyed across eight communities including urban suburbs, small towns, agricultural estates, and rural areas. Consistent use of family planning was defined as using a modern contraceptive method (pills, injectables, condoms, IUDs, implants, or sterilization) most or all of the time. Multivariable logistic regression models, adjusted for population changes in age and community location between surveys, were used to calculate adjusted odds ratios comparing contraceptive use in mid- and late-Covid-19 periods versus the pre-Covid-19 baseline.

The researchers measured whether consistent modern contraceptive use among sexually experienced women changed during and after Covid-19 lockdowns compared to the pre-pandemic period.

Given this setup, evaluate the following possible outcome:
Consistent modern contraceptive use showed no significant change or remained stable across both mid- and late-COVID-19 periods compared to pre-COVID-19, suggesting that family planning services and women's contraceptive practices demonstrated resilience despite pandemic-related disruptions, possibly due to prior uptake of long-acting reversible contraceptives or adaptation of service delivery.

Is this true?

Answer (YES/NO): NO